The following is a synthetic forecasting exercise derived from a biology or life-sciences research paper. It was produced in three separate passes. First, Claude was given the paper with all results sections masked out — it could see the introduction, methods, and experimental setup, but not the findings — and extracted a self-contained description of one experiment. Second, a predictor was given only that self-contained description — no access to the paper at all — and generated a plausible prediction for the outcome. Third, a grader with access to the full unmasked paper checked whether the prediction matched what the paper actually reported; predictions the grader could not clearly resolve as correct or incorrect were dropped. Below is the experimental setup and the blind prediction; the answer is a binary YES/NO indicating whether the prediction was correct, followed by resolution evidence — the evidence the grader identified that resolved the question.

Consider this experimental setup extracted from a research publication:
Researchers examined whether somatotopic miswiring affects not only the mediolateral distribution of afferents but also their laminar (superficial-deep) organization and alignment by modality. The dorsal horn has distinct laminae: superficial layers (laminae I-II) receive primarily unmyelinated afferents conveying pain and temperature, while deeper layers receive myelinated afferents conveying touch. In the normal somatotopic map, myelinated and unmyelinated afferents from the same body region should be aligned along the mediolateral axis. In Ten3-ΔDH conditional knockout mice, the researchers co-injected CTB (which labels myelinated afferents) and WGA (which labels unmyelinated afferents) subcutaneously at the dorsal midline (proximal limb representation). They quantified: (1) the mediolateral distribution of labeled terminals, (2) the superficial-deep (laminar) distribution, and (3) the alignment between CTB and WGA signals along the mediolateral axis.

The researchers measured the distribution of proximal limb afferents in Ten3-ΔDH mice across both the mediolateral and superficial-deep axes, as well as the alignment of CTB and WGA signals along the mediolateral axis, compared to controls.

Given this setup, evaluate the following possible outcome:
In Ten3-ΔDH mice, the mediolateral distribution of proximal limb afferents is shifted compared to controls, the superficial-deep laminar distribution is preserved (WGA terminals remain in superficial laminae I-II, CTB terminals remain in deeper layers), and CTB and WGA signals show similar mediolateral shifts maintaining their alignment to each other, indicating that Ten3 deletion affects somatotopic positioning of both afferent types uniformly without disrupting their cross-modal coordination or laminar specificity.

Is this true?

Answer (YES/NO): NO